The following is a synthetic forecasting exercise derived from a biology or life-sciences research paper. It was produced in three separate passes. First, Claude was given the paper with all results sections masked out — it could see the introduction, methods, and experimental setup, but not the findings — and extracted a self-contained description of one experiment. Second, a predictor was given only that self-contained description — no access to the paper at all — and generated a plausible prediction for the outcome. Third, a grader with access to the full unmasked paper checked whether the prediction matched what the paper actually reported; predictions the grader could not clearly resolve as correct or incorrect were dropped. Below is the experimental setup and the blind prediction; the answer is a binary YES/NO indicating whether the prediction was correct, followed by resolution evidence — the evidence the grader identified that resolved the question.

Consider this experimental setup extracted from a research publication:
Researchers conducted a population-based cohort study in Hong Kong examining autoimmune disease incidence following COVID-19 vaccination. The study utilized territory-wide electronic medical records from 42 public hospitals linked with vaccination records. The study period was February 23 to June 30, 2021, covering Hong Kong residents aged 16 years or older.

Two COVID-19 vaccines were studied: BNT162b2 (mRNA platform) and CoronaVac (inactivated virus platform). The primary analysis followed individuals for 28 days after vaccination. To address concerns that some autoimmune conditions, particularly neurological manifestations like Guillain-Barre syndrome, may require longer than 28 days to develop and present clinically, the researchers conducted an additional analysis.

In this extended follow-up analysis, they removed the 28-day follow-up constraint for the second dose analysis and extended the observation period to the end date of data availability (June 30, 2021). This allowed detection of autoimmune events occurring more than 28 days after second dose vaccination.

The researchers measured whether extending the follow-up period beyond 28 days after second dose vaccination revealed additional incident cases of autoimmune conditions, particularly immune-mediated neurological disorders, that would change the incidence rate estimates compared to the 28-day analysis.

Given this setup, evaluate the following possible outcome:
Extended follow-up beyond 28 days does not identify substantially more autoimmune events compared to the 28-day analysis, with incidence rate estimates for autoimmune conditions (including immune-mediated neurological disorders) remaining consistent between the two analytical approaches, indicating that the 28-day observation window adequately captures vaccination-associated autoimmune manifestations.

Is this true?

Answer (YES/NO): NO